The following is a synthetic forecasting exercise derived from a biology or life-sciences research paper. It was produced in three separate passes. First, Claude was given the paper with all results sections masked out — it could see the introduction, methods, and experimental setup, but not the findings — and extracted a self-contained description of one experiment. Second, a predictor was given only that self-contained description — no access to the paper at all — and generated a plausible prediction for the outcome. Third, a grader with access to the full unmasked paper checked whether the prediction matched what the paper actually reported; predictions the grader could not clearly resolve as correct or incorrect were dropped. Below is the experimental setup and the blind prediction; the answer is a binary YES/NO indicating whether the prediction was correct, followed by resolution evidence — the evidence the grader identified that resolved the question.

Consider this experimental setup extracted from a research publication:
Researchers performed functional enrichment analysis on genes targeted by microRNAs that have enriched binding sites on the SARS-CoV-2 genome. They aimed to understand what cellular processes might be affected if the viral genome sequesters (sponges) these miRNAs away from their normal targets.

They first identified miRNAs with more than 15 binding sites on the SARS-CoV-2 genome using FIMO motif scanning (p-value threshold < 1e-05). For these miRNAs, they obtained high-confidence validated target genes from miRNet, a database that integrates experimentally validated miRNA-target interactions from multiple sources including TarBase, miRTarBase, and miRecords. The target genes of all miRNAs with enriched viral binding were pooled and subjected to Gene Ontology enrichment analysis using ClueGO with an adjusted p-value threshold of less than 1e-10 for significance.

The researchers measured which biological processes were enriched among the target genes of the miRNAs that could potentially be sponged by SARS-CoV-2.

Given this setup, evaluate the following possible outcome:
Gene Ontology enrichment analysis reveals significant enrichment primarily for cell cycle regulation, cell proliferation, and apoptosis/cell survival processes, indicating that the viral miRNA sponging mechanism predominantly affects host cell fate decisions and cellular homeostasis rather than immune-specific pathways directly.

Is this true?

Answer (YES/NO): NO